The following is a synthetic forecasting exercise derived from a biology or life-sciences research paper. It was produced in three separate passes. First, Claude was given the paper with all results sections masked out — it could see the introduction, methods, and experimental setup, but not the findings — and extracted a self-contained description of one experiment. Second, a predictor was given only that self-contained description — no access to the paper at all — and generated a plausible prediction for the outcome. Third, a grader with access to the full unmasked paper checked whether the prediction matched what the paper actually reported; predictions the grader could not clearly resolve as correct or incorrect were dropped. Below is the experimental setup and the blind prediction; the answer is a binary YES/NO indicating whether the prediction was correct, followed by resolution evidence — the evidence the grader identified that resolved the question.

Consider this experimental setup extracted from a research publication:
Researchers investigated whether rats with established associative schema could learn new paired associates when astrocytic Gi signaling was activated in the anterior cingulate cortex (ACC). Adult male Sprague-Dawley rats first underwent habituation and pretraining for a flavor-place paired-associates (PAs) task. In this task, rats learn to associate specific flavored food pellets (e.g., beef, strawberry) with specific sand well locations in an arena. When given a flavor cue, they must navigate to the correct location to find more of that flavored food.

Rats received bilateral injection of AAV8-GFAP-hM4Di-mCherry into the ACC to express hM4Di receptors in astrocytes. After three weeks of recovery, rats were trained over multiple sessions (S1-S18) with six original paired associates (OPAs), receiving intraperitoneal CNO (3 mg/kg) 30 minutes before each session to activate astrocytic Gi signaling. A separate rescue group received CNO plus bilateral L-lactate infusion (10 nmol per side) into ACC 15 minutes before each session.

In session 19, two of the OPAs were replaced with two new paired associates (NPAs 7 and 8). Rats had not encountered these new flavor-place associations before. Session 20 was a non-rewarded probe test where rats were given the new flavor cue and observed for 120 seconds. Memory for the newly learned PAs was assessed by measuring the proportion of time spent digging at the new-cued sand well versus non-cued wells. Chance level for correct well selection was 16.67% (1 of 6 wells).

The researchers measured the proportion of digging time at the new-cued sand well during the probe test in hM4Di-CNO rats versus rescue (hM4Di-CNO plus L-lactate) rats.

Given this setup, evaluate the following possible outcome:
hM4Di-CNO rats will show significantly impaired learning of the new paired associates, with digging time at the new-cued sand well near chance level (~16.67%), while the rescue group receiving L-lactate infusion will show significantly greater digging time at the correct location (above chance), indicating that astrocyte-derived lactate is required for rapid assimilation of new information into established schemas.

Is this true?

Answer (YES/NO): YES